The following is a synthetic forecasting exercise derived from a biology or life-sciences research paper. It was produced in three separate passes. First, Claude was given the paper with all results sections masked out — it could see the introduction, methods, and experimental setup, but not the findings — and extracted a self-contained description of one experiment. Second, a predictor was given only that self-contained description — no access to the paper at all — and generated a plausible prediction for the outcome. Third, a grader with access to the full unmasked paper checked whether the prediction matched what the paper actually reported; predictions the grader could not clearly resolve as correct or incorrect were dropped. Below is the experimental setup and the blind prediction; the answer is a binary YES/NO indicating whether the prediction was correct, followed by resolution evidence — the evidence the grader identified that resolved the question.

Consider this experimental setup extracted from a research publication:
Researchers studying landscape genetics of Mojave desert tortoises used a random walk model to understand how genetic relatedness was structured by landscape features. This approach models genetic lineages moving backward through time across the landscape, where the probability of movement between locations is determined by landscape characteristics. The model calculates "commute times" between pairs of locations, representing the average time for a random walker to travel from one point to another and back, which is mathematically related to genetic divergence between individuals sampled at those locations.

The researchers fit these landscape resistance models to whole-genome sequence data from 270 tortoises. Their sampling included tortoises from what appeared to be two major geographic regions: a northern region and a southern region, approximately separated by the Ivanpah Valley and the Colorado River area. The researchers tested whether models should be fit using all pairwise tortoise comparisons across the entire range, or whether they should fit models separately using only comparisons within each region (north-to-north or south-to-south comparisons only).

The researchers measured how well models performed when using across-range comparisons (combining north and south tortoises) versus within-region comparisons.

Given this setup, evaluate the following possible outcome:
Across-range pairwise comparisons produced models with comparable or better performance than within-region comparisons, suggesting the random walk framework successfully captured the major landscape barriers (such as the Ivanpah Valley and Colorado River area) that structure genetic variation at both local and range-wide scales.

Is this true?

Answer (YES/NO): NO